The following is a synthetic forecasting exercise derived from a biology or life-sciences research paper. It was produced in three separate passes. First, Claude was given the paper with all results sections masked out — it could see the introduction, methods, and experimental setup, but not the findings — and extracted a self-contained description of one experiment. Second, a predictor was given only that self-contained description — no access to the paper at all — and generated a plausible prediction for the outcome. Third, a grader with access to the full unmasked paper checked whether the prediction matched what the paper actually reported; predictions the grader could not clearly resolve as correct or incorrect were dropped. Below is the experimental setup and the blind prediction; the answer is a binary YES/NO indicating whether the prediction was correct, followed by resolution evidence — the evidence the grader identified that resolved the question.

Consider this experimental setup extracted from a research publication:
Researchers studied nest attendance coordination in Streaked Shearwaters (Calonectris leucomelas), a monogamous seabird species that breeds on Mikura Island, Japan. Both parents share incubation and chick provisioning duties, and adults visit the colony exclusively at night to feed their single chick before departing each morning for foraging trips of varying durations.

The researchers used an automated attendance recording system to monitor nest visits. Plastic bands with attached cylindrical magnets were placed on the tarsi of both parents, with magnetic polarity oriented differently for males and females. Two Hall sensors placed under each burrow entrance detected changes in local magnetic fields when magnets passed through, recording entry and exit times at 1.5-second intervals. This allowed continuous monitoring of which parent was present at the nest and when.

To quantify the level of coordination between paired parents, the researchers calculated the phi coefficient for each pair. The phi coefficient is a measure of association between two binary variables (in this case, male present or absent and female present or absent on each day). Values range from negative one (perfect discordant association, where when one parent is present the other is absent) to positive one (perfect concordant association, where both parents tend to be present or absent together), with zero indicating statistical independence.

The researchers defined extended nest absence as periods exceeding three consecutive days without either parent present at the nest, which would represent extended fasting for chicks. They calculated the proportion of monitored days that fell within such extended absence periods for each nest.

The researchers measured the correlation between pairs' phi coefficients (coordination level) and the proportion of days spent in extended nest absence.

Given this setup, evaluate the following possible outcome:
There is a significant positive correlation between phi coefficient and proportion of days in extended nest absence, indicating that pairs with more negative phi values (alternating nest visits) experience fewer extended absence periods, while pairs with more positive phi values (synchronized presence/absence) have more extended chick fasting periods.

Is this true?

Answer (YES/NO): YES